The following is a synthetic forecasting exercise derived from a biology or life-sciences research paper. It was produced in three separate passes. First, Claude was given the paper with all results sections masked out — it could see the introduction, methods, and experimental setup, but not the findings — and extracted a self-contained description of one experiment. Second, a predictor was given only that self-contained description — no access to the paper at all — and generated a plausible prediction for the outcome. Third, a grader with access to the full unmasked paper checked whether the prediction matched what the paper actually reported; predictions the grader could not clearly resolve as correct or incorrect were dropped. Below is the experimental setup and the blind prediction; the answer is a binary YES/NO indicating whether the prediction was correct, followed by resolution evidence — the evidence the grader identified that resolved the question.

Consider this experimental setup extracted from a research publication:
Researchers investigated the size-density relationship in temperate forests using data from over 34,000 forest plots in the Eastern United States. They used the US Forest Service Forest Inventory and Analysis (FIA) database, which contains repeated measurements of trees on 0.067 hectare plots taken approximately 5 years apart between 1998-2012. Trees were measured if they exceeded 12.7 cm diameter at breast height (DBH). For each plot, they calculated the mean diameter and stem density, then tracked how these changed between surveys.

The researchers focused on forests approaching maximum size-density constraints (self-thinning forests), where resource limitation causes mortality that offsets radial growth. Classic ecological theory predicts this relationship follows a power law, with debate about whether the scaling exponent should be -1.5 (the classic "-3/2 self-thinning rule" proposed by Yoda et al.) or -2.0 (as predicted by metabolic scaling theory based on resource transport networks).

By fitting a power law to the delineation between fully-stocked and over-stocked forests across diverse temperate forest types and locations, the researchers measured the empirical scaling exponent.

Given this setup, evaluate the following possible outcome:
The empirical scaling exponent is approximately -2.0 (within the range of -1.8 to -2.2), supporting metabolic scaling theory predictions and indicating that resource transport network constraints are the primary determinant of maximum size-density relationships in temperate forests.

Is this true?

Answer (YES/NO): NO